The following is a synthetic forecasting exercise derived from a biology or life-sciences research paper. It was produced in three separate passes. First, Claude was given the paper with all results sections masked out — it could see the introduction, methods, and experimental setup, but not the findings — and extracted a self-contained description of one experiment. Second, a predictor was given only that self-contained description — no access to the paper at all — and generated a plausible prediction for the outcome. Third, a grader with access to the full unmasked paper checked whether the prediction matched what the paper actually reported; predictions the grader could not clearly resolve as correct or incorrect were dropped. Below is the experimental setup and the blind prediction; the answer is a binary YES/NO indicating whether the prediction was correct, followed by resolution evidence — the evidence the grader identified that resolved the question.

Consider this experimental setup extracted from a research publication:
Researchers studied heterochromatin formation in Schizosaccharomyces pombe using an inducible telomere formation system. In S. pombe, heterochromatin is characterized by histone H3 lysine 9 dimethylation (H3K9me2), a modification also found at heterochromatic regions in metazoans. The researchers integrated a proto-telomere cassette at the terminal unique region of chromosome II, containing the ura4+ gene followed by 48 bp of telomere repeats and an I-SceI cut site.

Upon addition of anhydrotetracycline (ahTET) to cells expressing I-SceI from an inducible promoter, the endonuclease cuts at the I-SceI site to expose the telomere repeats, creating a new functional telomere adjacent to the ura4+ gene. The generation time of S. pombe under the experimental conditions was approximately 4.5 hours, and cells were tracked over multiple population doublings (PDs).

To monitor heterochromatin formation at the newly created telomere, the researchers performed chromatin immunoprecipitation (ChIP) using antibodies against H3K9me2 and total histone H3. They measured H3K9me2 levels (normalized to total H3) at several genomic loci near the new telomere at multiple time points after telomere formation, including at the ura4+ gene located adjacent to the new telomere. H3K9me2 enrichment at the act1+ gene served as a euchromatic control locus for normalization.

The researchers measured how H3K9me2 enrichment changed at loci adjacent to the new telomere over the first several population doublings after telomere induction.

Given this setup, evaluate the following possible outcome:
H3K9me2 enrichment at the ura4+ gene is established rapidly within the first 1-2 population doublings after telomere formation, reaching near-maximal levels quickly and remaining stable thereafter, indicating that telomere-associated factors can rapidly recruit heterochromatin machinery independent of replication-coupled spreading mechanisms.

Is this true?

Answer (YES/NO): NO